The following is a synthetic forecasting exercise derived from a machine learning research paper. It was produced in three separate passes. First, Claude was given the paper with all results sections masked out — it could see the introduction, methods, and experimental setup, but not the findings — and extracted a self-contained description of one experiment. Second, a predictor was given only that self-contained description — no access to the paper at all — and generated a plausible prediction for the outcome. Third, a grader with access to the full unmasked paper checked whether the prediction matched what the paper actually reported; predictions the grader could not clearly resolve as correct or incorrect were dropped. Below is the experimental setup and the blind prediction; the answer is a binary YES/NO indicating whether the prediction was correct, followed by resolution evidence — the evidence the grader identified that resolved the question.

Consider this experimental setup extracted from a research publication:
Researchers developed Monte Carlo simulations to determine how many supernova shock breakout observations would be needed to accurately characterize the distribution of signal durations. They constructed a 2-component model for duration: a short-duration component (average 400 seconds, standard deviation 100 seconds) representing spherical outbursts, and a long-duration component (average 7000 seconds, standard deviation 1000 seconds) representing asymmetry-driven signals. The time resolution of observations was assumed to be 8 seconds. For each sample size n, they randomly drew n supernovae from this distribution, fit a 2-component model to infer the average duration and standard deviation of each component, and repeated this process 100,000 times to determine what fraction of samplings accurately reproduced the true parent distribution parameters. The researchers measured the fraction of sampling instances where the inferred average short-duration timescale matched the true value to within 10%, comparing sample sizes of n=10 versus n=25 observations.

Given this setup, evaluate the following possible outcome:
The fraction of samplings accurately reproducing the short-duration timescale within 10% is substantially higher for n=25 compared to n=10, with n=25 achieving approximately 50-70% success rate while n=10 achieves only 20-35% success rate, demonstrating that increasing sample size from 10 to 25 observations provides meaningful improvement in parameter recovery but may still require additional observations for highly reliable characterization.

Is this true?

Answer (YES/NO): NO